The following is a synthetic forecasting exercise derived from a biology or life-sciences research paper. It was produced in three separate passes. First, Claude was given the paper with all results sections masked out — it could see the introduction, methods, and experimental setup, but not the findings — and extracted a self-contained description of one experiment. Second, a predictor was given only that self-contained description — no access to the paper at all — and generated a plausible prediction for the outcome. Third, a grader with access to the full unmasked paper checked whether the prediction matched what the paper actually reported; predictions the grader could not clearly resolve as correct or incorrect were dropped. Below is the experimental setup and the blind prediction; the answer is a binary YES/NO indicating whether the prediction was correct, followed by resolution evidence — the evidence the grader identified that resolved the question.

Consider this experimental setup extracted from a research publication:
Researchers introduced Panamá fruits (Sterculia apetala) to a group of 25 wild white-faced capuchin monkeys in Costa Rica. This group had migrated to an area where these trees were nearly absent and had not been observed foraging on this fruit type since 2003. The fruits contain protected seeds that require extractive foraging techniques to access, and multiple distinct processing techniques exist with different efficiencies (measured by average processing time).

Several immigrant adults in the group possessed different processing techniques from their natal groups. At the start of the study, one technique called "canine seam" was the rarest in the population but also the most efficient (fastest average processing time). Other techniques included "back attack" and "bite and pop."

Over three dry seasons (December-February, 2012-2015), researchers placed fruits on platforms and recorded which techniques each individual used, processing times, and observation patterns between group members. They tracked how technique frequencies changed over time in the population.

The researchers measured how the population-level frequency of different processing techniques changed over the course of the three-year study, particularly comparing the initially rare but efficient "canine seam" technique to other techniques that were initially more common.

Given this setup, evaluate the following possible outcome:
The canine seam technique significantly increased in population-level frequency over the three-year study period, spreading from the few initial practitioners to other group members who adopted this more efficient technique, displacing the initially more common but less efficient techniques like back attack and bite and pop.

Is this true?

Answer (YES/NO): YES